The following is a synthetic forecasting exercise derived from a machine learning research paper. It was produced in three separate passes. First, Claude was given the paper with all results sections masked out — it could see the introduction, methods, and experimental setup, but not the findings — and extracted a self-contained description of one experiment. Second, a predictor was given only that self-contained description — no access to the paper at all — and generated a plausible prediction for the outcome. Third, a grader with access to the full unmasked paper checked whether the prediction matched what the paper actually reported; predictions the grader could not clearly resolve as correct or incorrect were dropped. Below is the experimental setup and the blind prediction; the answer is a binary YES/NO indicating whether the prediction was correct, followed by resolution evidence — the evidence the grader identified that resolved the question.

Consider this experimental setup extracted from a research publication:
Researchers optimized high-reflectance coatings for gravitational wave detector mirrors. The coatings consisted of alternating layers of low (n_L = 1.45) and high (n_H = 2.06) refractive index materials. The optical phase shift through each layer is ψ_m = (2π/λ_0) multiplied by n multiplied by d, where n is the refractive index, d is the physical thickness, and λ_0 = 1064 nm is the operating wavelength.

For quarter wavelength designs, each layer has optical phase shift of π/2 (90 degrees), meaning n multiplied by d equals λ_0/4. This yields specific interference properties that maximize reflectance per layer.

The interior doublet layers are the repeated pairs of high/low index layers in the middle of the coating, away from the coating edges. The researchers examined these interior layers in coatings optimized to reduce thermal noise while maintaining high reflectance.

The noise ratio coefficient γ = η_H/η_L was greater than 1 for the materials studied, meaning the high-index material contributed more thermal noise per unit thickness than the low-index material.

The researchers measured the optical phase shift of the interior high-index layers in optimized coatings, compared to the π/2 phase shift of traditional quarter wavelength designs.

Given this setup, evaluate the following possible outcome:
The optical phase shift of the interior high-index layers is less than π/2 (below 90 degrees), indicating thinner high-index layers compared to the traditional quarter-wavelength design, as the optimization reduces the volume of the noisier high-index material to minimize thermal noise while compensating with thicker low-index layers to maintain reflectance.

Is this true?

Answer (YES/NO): YES